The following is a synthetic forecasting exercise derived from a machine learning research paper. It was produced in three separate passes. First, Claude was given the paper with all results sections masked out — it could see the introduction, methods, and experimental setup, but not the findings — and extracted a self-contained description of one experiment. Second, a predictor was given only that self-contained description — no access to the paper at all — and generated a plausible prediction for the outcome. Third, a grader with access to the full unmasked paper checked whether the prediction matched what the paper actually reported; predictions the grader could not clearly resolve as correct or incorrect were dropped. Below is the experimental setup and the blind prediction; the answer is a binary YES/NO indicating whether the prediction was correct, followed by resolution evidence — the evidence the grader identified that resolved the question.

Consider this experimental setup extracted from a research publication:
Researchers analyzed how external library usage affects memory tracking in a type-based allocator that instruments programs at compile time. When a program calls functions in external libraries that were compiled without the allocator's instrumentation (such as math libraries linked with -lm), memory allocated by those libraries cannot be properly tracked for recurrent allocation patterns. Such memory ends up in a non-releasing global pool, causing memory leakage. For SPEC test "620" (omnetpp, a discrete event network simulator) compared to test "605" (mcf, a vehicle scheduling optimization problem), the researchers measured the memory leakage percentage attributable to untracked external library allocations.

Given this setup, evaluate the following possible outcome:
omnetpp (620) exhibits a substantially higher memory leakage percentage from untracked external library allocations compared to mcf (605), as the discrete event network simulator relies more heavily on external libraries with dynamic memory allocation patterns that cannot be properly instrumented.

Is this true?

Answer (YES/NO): YES